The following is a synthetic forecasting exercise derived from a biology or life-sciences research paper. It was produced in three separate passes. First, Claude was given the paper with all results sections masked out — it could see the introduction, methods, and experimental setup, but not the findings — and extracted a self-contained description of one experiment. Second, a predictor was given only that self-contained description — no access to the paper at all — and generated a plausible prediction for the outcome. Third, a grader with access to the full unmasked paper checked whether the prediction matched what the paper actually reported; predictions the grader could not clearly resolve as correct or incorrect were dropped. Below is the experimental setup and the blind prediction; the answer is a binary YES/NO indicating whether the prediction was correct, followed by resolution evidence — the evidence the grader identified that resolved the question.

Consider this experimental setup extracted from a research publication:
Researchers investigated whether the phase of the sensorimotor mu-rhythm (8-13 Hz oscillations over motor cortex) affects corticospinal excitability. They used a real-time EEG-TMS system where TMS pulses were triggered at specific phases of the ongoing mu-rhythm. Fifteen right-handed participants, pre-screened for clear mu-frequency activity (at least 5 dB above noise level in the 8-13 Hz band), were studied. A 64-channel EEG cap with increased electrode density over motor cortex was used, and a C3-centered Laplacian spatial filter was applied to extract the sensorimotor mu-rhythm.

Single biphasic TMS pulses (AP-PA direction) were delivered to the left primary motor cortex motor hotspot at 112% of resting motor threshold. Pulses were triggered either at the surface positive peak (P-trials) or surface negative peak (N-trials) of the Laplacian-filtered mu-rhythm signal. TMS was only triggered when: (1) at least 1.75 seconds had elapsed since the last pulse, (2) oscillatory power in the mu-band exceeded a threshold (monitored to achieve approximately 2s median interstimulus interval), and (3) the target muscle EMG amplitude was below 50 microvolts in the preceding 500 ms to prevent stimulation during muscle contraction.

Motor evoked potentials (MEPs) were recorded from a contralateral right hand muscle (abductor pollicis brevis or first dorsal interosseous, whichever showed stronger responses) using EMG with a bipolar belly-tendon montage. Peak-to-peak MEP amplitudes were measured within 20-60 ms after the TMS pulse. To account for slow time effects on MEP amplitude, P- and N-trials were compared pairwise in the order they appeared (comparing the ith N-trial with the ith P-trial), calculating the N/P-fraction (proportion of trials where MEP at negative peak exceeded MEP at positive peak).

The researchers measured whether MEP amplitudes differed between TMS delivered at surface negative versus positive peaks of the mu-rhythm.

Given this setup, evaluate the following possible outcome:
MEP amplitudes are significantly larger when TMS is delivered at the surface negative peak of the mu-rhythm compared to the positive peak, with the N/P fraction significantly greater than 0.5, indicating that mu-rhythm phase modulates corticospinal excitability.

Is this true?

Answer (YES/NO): YES